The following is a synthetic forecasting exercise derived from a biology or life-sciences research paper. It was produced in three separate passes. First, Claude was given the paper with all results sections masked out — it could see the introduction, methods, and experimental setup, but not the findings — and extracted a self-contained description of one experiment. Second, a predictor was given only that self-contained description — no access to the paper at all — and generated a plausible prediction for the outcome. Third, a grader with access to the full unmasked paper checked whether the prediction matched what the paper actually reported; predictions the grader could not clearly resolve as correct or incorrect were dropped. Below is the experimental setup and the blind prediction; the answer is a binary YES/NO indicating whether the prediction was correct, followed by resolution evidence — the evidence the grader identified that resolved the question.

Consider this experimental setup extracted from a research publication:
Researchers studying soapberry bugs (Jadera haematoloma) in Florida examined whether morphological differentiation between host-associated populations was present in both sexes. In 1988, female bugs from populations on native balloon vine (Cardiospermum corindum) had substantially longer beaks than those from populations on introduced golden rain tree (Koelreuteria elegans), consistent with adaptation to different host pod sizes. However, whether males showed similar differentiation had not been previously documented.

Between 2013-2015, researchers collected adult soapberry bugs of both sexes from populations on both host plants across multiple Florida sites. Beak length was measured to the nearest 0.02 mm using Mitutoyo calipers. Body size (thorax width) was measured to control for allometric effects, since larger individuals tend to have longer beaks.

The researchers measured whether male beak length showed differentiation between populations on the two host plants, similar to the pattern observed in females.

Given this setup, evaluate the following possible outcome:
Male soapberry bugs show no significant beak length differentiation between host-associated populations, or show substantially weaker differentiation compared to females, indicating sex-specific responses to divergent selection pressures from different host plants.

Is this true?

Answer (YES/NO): YES